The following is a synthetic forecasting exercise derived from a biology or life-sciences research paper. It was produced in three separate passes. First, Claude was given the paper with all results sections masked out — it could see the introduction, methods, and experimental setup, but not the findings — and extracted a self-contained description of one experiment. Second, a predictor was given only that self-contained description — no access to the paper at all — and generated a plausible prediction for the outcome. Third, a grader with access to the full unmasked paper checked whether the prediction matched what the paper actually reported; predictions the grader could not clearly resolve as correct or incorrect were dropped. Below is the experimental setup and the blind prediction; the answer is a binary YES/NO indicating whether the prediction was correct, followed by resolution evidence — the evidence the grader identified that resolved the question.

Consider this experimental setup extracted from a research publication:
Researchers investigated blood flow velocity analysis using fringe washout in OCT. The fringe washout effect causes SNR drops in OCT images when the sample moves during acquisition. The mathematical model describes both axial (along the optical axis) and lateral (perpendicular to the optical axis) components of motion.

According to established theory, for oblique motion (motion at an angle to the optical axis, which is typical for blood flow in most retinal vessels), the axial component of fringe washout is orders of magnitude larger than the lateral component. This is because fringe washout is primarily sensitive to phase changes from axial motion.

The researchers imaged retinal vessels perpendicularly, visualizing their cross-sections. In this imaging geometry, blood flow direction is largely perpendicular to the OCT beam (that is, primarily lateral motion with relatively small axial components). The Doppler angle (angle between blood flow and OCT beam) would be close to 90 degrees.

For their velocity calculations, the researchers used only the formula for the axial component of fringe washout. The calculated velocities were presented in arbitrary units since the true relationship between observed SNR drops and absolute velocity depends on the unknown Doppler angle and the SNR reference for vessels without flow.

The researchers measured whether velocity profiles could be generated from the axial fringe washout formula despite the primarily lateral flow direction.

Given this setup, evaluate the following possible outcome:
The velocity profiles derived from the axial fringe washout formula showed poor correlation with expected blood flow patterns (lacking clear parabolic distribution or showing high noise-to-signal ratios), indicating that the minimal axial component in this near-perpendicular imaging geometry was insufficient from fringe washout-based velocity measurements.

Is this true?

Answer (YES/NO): NO